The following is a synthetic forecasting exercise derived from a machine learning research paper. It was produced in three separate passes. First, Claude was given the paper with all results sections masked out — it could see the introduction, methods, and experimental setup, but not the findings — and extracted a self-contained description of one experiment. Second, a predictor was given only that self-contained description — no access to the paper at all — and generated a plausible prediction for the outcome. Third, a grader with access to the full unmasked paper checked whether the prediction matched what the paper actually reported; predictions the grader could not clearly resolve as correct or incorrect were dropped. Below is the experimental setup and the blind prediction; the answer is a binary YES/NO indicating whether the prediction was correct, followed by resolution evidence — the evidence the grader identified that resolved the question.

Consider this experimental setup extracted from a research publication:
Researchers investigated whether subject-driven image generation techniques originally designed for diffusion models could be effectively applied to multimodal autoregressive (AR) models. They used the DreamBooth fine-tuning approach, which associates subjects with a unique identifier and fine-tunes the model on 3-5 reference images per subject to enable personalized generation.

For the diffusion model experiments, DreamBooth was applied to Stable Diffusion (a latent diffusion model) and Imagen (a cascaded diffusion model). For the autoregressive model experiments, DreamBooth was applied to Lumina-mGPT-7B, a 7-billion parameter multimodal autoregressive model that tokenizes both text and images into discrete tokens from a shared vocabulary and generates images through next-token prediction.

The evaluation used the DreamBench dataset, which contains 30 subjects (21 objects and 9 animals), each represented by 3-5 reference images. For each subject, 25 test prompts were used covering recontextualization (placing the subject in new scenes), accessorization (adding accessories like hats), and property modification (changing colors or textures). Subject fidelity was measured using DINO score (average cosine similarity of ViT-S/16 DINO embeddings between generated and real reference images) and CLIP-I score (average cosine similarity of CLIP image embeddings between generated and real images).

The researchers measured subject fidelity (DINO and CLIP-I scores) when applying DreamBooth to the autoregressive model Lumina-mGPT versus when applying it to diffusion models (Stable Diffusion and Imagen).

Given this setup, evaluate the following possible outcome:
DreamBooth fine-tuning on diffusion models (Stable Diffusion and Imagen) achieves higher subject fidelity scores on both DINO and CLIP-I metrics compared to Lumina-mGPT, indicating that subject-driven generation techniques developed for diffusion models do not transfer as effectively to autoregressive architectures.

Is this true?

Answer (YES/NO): YES